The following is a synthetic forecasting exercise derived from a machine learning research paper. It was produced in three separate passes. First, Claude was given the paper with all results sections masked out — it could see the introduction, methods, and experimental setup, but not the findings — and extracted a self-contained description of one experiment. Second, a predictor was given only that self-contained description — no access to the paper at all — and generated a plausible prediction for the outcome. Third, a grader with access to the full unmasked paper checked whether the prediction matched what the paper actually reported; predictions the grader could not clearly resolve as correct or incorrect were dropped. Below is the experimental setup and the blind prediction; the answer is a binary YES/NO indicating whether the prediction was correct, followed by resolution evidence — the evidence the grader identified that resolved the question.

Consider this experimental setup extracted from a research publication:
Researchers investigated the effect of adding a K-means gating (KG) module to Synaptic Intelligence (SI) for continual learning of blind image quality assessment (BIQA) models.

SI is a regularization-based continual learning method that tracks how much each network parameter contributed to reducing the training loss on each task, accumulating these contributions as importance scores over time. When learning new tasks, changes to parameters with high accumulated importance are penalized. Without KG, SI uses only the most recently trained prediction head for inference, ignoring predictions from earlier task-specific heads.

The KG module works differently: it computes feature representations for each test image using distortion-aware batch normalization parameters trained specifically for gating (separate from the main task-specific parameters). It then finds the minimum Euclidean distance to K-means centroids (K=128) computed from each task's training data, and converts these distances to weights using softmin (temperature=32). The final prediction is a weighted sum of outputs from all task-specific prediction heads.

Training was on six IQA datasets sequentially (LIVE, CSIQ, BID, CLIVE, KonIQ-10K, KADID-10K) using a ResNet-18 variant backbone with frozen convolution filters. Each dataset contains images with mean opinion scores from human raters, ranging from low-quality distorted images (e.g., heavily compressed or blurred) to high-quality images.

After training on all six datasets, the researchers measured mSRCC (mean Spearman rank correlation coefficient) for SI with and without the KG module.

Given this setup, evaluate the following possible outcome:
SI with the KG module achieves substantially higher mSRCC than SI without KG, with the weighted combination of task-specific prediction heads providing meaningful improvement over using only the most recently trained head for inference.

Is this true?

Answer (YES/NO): NO